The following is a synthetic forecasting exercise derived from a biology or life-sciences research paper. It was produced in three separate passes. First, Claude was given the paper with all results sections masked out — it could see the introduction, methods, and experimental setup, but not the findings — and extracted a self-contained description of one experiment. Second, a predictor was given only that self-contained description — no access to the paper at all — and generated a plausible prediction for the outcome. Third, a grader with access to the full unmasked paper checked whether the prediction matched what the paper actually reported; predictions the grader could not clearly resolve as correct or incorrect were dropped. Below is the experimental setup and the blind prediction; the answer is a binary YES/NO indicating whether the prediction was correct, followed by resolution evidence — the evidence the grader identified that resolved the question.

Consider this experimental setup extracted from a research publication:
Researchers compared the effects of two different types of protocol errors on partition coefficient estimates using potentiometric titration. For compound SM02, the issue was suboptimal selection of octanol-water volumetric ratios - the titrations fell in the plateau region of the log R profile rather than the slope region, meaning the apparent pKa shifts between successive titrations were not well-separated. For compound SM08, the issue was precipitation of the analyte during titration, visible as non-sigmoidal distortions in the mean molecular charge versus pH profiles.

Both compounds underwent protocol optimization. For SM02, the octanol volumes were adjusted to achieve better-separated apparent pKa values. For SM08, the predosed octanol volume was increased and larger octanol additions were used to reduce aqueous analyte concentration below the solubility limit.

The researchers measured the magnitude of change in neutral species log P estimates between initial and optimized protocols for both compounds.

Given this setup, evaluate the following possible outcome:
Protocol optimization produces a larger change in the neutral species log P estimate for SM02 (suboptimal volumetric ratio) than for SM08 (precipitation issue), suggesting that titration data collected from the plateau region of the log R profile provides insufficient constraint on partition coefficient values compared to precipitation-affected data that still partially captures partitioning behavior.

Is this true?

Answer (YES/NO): NO